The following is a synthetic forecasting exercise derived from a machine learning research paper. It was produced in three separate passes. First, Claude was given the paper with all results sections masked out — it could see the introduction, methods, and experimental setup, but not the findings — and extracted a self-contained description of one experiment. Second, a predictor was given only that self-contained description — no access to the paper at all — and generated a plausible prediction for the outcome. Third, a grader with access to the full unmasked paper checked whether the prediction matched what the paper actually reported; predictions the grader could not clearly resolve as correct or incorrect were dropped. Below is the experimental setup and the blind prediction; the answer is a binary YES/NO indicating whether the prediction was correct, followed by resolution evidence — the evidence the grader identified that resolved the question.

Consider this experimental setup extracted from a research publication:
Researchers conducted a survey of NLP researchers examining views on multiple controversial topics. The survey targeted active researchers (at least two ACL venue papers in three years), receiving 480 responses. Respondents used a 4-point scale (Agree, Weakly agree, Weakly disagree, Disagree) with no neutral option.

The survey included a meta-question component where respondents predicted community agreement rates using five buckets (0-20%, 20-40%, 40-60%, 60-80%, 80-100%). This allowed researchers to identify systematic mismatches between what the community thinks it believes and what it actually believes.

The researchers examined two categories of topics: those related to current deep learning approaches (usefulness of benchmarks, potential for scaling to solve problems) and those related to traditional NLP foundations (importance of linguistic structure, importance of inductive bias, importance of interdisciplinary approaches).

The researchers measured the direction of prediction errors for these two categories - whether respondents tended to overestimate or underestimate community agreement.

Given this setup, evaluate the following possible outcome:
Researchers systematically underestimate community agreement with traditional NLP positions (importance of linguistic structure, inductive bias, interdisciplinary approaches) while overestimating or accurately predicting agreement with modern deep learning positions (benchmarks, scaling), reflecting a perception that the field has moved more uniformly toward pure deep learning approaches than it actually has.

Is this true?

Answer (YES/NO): YES